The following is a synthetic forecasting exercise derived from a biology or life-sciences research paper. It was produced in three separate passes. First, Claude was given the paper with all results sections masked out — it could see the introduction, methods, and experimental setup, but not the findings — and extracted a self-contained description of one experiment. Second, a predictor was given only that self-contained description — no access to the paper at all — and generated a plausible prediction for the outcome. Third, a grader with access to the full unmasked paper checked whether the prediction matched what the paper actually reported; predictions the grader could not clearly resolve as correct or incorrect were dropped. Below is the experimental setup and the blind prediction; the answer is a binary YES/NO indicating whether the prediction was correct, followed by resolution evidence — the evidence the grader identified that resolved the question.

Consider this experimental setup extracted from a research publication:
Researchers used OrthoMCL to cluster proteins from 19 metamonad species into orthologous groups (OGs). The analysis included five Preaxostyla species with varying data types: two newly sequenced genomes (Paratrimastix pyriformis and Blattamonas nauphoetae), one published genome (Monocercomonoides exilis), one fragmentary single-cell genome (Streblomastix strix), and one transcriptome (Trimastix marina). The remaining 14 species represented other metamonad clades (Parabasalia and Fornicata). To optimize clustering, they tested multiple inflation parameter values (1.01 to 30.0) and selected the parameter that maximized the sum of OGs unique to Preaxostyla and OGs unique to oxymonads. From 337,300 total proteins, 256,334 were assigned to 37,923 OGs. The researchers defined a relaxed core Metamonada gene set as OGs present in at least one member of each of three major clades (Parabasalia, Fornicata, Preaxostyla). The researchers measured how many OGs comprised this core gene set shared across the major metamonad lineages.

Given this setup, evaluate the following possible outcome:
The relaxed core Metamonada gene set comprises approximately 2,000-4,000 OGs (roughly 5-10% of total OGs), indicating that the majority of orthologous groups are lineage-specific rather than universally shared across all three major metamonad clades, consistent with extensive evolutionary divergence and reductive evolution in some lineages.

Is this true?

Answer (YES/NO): NO